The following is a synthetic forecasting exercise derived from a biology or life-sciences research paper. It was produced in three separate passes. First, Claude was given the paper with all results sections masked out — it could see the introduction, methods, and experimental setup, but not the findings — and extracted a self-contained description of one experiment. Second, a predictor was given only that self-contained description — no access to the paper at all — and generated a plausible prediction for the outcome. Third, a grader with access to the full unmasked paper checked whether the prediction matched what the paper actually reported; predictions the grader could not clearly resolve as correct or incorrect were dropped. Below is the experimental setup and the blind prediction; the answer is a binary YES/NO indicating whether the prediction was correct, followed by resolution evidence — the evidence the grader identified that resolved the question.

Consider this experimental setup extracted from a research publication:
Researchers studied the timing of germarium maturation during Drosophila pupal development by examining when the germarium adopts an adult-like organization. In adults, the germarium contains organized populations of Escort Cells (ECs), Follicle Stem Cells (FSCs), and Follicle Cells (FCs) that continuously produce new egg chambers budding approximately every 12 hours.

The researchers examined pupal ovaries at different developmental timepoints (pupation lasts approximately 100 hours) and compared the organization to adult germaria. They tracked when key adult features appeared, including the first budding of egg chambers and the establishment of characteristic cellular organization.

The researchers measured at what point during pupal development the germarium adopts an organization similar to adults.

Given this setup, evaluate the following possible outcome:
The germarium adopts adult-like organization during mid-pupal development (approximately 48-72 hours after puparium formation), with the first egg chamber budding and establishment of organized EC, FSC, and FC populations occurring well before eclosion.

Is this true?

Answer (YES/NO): NO